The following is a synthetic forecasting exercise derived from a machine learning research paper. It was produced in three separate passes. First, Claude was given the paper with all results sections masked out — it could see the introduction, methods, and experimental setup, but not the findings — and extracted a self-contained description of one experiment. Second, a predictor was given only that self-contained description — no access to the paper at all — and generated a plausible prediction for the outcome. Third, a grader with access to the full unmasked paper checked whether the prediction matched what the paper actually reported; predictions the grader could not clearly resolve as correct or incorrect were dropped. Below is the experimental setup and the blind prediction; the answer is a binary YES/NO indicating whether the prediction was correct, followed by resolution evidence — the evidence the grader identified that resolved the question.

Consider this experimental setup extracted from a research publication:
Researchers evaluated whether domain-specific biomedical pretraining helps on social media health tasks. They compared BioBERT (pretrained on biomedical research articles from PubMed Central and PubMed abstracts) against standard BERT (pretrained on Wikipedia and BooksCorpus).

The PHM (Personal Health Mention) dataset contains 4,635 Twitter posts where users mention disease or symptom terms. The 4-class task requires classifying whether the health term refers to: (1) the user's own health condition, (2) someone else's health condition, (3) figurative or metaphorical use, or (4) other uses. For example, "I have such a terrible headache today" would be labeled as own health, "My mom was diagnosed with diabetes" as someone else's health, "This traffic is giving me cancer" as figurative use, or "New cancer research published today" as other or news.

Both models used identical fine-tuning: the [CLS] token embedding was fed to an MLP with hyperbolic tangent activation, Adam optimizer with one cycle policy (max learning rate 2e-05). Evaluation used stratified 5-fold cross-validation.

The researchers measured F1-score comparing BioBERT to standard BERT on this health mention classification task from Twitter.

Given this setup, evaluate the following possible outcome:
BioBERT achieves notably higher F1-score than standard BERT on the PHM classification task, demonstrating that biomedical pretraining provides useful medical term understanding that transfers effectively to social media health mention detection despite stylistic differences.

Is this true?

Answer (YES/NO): NO